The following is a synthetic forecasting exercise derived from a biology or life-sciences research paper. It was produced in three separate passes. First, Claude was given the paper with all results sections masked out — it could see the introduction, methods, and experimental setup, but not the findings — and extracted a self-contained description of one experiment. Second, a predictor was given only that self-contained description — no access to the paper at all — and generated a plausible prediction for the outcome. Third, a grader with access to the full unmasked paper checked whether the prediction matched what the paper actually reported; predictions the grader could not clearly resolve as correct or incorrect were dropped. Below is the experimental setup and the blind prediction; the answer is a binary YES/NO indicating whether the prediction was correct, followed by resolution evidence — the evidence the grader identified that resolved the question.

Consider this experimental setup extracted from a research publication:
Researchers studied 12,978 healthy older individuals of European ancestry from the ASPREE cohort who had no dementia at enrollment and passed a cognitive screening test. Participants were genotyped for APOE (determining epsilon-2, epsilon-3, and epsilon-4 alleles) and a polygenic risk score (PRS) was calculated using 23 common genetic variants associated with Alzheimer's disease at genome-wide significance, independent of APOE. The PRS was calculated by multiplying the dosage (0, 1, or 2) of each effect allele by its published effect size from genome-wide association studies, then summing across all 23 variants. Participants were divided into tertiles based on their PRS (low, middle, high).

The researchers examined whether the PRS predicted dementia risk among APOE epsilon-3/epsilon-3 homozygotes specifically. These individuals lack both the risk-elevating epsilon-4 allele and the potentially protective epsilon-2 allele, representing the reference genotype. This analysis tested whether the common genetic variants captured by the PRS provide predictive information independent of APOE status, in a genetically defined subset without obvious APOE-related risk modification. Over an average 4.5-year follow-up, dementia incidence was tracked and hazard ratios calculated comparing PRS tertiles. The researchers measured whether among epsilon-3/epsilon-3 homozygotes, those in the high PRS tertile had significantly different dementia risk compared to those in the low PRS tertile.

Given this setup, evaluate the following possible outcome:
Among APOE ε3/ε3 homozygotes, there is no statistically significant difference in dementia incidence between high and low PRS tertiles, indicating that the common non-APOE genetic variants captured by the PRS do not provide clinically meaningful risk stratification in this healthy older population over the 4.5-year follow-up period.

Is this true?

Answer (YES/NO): YES